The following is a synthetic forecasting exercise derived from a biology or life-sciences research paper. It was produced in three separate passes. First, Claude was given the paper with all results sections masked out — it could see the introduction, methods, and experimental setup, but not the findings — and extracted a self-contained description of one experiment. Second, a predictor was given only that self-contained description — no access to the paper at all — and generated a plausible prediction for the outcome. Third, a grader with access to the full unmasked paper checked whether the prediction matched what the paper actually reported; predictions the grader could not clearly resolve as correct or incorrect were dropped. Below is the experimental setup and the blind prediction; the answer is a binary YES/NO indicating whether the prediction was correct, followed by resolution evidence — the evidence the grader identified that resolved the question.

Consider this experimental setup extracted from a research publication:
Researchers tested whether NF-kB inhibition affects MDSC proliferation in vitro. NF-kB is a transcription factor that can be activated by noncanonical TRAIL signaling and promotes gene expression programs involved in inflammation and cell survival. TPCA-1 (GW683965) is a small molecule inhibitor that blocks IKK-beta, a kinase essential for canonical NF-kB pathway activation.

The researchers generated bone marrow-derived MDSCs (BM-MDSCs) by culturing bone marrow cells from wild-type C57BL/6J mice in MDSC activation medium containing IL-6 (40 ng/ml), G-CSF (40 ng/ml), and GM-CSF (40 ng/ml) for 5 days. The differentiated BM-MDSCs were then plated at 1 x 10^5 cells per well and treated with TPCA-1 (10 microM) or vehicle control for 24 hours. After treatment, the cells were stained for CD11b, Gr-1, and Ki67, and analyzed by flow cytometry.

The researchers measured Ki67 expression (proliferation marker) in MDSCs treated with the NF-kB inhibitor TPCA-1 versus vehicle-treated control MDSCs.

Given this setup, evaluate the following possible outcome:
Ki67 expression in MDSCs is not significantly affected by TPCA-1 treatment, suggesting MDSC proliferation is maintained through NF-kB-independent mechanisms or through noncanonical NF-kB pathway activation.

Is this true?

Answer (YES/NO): NO